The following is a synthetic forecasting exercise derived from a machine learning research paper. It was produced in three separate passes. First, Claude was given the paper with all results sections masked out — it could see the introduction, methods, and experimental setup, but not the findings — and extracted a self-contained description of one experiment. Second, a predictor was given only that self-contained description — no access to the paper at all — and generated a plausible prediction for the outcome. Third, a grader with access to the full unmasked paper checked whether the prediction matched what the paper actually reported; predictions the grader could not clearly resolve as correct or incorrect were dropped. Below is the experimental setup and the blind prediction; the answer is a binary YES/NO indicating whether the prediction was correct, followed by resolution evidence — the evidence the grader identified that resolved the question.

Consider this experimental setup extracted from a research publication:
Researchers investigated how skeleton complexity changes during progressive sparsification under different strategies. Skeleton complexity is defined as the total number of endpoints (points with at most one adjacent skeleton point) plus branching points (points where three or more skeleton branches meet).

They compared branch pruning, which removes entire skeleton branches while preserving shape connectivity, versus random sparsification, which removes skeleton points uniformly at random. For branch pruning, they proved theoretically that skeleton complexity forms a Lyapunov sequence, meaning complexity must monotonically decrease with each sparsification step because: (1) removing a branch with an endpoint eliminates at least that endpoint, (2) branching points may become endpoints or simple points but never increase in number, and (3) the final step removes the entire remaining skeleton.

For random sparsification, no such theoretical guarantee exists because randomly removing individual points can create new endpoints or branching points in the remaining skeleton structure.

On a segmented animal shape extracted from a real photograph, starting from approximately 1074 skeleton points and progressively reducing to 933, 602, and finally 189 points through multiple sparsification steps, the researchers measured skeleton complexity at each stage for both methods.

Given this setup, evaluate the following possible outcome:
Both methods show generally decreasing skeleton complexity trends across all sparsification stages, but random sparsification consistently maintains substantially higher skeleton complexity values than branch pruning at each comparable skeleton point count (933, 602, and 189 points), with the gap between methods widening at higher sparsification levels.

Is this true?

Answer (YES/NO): NO